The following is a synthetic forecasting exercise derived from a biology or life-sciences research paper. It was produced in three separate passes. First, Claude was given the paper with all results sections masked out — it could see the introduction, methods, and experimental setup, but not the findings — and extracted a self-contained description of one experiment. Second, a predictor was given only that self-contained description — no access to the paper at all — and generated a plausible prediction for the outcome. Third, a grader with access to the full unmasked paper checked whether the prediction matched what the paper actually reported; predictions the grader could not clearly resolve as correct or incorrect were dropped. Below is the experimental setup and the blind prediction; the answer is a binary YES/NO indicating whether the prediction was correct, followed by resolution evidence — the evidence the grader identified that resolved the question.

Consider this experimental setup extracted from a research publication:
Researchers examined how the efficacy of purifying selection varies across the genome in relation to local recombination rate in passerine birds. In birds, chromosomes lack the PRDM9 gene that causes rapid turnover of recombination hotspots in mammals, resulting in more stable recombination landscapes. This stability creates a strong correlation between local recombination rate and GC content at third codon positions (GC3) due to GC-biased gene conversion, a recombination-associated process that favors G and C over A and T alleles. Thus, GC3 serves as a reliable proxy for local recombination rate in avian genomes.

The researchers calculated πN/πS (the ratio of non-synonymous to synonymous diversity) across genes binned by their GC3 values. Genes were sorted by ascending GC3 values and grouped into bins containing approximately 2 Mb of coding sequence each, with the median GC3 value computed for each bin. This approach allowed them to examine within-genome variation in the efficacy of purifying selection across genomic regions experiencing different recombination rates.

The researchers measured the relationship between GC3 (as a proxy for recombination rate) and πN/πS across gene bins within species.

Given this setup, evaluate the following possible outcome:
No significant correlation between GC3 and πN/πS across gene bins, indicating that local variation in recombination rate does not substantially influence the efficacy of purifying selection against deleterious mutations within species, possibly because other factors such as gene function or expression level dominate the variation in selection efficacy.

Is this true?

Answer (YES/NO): NO